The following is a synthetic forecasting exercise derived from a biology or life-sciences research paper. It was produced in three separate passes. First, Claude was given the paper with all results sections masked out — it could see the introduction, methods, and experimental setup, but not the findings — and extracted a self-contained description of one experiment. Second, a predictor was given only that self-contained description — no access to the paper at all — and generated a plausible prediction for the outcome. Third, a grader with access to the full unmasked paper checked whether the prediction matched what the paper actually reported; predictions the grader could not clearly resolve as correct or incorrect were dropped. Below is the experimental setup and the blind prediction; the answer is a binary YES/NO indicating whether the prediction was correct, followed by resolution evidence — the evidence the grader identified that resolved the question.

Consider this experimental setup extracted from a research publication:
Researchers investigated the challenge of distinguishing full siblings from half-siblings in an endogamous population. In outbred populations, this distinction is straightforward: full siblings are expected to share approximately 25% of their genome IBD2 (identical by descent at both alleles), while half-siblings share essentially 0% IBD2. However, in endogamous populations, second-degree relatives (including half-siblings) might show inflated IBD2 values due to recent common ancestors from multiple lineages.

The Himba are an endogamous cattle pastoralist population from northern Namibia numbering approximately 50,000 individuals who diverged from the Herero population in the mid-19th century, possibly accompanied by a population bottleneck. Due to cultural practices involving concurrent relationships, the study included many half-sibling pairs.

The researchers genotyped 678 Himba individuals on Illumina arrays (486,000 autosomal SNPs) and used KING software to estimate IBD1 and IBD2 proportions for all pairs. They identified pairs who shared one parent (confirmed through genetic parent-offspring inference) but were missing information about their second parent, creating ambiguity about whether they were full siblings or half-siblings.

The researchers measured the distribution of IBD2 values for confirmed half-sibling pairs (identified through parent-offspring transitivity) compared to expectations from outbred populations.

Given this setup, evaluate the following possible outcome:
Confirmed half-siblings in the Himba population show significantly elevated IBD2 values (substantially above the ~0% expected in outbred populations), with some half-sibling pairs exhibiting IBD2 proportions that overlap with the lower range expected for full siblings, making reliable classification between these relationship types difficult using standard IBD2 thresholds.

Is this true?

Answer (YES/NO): NO